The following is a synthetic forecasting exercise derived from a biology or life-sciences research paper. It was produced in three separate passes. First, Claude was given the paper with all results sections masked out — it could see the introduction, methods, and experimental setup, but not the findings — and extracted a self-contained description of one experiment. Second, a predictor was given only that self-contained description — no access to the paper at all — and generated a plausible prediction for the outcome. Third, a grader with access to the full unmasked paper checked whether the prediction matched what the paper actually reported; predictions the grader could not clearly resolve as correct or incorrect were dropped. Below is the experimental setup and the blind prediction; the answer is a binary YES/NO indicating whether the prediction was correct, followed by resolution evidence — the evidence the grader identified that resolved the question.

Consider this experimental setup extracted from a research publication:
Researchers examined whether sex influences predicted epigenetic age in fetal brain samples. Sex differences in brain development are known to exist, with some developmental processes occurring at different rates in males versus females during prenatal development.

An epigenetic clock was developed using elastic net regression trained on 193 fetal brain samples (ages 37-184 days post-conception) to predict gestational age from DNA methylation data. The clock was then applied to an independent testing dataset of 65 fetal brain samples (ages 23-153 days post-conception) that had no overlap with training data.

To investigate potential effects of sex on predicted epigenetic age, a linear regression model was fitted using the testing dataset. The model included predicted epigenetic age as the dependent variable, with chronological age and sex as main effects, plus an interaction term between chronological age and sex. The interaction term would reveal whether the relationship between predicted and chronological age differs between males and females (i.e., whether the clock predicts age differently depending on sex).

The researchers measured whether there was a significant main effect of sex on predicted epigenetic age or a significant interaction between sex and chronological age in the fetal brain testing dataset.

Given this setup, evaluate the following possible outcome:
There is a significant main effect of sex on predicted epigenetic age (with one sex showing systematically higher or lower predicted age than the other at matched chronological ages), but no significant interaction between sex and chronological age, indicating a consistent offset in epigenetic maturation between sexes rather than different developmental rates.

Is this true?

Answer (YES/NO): NO